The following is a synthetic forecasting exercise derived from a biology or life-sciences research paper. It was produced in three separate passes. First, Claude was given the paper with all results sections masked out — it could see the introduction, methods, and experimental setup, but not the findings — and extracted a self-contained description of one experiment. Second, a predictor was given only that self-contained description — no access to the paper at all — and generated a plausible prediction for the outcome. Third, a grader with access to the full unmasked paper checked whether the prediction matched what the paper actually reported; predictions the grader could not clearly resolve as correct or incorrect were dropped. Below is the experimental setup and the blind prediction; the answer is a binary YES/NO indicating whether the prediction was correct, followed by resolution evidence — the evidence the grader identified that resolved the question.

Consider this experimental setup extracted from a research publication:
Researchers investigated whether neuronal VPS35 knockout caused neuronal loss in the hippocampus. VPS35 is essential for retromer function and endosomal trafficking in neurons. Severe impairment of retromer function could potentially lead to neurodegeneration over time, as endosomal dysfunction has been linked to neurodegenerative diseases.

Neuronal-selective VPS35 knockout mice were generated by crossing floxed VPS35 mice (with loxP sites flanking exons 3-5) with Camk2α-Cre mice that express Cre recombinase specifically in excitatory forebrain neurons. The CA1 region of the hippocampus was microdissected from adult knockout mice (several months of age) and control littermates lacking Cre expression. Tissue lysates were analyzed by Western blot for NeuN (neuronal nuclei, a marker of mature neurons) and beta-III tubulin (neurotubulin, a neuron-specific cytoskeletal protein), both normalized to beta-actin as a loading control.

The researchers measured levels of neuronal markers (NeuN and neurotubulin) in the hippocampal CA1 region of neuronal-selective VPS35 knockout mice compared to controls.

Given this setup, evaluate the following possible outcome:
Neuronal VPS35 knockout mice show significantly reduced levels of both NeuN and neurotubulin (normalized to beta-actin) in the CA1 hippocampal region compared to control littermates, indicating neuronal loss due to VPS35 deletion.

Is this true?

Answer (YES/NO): NO